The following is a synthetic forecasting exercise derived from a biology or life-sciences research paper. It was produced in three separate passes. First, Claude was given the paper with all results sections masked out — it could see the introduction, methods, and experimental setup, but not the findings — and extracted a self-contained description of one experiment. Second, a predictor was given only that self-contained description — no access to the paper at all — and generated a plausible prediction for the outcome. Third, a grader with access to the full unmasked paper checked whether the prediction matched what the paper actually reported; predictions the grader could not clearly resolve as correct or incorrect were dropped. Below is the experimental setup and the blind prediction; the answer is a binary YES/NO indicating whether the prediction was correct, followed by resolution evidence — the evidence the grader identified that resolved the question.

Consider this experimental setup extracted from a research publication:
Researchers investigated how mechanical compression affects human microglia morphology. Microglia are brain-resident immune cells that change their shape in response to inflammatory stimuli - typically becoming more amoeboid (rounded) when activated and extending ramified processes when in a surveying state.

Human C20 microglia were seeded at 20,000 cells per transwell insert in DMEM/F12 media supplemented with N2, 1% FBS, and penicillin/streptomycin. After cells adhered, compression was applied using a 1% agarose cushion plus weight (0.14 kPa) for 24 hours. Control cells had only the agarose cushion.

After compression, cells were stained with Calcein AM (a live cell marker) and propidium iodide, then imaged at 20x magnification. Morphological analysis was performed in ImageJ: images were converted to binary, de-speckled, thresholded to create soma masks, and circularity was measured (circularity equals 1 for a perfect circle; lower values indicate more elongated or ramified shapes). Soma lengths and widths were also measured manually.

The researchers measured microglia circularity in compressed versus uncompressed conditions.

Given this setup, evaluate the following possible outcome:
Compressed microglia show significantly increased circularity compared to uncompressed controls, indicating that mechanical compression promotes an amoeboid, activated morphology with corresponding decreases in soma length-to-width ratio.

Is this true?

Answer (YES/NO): YES